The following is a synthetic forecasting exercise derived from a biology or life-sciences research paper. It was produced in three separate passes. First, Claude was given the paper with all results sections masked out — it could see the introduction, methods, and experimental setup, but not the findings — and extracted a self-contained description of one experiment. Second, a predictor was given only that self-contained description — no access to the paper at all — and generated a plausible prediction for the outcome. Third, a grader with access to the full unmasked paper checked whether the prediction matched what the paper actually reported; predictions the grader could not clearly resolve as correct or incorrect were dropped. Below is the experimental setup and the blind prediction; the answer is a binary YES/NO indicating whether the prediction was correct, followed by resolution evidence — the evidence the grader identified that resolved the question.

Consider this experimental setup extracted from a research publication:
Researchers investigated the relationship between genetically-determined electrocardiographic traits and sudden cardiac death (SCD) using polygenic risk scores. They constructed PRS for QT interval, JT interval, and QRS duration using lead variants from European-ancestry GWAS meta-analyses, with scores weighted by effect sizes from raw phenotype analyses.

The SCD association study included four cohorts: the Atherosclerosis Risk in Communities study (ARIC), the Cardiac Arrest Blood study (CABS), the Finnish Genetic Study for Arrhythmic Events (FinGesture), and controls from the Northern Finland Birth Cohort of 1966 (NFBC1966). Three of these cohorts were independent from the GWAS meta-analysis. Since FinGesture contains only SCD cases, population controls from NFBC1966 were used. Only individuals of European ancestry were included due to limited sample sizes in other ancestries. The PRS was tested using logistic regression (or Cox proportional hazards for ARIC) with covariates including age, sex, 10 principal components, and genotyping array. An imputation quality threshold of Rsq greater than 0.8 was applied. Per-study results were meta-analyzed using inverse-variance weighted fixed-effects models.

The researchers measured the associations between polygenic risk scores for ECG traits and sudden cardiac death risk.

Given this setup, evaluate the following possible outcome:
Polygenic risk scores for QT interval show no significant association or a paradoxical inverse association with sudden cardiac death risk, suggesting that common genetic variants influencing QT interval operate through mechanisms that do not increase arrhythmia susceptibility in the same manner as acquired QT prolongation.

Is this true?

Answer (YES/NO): NO